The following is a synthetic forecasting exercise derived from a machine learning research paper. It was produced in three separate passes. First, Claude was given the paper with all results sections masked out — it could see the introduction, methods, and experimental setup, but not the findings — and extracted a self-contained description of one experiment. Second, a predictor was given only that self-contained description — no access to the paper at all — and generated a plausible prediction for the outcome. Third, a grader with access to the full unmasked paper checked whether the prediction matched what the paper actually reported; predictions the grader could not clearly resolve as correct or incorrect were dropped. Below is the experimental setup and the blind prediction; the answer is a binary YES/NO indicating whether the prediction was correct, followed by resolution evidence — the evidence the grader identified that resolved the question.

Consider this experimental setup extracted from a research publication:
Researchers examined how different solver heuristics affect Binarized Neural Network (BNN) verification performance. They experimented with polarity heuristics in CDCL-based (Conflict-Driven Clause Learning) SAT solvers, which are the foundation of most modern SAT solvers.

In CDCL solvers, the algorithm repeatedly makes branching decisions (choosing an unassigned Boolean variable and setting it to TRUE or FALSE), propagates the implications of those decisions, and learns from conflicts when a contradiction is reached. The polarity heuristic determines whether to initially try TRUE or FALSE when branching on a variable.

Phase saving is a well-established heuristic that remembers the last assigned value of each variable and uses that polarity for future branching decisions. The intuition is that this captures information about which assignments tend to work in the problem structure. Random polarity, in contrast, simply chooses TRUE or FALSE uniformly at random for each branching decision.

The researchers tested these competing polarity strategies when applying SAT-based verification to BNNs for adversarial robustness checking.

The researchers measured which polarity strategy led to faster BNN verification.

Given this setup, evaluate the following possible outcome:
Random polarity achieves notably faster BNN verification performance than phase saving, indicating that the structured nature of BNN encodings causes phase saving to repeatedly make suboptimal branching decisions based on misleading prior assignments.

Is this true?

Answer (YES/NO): NO